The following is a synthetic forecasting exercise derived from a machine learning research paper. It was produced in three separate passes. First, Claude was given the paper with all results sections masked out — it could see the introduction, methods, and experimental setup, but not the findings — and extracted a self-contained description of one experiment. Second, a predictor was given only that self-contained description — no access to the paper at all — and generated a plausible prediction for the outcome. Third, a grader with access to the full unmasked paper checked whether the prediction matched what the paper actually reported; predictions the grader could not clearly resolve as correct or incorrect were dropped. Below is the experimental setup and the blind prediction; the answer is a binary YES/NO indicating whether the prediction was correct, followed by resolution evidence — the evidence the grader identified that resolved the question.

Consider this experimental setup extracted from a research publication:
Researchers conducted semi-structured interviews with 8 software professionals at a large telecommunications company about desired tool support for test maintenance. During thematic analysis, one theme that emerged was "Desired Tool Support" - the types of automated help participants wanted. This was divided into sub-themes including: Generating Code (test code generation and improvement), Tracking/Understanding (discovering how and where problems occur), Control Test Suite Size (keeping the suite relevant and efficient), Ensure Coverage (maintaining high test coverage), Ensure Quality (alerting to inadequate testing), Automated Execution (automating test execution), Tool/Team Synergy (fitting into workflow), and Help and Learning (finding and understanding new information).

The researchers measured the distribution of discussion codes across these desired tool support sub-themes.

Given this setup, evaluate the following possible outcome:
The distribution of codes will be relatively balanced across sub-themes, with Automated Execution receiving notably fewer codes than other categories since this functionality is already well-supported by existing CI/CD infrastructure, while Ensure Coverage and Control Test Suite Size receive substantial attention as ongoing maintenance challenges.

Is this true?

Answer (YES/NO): NO